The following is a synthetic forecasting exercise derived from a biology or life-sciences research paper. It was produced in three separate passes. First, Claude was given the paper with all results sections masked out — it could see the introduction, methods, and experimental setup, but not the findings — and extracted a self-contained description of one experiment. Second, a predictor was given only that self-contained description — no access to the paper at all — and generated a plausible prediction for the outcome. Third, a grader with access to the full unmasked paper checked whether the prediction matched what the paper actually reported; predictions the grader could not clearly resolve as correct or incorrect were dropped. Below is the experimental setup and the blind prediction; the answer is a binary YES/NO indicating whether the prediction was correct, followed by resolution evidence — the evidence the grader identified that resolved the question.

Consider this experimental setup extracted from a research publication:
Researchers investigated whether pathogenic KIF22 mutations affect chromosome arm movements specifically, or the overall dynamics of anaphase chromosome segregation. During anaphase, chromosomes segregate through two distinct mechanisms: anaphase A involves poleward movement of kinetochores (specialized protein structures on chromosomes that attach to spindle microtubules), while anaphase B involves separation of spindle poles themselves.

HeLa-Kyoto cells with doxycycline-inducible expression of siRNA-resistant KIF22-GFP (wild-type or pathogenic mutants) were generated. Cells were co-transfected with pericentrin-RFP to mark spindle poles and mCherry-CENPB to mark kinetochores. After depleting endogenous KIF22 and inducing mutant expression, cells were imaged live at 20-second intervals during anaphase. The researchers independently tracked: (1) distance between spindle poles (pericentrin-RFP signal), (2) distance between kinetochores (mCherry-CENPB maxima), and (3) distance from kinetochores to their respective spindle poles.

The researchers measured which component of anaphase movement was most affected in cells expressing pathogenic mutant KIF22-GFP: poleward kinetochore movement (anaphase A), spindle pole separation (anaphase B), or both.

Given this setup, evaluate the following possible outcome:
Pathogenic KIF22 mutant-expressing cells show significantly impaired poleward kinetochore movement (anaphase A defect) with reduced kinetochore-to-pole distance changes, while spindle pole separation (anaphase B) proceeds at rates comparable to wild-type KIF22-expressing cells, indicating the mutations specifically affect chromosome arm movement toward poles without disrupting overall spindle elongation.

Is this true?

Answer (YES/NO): NO